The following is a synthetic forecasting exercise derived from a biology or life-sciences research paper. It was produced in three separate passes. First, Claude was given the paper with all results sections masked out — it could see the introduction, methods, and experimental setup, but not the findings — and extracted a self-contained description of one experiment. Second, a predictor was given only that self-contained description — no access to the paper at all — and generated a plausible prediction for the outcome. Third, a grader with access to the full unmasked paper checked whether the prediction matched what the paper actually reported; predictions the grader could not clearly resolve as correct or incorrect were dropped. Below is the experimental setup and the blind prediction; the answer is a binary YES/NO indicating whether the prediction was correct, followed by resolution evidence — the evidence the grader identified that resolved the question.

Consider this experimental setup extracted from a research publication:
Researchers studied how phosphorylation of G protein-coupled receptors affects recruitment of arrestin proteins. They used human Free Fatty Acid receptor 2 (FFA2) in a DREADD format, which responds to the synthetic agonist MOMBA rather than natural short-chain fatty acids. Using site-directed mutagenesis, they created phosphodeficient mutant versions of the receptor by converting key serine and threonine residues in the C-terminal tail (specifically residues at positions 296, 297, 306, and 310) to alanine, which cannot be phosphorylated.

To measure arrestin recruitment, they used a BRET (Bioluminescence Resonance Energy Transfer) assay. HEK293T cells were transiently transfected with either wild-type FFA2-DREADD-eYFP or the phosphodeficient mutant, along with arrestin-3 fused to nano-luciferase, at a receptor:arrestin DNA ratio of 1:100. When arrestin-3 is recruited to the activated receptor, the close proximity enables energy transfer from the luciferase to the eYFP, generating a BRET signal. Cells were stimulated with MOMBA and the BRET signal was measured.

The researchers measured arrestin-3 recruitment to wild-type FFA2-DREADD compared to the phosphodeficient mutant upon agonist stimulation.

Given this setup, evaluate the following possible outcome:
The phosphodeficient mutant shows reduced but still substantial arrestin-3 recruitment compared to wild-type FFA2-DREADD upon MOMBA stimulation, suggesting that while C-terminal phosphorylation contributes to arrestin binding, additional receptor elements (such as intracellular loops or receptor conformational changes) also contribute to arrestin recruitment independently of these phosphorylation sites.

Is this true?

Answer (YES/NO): NO